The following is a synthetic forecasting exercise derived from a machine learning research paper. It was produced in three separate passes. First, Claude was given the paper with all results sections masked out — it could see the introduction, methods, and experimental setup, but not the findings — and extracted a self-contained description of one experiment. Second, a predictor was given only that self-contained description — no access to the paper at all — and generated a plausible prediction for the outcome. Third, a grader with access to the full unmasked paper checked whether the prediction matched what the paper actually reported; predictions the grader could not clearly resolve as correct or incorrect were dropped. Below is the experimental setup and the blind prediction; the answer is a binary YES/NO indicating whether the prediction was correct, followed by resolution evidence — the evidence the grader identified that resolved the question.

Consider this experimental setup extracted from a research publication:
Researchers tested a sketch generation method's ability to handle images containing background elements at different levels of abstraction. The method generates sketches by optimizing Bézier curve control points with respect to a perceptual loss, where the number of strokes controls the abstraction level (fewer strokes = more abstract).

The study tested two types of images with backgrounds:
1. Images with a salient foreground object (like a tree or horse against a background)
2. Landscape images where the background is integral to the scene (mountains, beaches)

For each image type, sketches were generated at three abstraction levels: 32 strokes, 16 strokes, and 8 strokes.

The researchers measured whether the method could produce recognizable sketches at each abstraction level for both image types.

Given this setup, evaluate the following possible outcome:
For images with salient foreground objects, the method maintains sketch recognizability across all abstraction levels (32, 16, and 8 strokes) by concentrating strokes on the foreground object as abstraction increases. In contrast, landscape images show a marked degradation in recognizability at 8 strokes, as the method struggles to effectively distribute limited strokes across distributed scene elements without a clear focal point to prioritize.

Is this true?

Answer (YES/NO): NO